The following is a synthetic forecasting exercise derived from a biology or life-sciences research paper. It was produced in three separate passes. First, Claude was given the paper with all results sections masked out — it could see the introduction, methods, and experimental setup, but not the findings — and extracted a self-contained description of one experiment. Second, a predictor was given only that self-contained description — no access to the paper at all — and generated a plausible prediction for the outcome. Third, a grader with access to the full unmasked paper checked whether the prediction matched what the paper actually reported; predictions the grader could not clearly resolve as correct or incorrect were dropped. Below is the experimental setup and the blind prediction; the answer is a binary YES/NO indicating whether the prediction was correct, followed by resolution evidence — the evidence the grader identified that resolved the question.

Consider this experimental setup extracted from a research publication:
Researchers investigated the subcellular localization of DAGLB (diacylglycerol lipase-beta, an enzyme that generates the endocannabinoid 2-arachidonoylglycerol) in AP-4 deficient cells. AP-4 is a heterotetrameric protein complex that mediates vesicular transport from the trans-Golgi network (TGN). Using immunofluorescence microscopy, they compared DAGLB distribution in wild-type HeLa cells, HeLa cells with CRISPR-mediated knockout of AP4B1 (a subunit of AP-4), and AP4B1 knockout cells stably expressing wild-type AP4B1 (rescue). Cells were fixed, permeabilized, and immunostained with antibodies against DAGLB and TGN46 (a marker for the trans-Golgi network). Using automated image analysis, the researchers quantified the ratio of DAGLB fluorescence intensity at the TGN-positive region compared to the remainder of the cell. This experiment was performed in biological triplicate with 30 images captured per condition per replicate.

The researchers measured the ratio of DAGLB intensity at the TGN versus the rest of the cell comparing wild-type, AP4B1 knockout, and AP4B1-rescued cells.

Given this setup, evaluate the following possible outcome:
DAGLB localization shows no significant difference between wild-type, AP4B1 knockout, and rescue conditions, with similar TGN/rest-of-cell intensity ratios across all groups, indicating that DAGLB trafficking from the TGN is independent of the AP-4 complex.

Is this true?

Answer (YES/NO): NO